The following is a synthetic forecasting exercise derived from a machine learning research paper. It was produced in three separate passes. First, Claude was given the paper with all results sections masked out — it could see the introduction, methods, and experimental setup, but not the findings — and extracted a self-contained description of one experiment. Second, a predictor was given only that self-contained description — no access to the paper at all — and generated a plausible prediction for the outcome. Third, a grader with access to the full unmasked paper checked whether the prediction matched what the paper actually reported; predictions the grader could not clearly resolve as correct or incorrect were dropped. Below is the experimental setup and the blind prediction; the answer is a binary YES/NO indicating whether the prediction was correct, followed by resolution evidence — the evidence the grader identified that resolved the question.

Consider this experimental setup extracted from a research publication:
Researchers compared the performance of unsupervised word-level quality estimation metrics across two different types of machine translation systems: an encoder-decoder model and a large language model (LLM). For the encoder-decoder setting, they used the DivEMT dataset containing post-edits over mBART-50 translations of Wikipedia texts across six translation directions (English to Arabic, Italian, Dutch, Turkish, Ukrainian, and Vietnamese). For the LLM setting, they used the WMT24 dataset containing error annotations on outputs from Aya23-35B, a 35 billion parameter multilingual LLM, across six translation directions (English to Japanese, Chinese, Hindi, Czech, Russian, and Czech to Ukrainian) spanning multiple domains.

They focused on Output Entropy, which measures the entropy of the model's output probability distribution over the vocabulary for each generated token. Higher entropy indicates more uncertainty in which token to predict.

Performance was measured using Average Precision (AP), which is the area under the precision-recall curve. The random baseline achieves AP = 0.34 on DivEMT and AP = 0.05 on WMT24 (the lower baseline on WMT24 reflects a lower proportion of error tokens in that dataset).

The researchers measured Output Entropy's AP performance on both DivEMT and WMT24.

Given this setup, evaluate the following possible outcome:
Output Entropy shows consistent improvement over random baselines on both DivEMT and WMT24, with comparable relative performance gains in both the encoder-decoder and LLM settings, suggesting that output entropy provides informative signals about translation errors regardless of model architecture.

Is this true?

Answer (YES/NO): NO